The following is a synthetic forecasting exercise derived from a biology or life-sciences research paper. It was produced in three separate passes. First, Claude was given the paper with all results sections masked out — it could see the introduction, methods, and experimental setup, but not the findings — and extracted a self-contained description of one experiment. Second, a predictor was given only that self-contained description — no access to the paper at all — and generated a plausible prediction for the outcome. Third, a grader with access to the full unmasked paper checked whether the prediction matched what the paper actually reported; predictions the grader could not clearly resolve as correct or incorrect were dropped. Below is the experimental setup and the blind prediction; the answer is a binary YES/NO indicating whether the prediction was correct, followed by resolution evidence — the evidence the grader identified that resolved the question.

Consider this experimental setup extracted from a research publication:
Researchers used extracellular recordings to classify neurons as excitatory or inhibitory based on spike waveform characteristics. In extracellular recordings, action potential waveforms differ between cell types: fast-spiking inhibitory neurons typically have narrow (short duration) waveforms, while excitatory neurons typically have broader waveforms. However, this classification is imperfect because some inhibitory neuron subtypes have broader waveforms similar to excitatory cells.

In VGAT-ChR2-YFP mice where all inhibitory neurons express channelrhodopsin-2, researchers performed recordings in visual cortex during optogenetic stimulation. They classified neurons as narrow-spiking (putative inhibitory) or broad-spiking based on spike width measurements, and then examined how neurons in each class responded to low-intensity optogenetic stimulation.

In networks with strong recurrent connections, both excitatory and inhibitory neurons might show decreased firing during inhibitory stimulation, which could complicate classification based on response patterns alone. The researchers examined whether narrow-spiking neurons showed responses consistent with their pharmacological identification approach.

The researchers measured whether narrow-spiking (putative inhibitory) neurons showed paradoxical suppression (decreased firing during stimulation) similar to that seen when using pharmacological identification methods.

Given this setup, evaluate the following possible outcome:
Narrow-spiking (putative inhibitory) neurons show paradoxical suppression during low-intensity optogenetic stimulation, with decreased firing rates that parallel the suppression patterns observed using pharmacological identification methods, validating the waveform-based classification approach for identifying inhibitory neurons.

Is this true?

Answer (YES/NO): YES